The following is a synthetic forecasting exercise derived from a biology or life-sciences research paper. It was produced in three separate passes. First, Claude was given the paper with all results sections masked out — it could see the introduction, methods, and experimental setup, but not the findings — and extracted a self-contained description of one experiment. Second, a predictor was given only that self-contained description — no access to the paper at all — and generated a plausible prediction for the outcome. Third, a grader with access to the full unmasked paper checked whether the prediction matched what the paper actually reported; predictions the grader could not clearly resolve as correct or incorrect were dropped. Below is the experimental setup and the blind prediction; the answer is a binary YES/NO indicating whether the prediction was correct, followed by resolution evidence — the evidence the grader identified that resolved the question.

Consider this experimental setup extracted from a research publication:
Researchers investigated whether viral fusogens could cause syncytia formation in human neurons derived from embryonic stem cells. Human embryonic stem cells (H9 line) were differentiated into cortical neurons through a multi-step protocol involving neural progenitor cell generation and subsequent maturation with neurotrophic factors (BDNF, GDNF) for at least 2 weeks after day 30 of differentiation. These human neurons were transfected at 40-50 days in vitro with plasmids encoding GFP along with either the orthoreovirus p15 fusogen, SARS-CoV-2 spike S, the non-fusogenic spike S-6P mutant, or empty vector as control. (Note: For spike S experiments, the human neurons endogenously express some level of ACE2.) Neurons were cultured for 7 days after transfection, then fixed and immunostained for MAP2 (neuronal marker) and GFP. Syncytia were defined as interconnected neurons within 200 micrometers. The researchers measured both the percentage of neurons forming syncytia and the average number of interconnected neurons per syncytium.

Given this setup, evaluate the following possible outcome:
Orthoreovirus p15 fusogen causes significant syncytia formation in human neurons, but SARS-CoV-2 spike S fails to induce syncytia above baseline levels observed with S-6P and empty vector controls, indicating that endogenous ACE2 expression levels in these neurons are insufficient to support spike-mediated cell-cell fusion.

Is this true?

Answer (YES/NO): NO